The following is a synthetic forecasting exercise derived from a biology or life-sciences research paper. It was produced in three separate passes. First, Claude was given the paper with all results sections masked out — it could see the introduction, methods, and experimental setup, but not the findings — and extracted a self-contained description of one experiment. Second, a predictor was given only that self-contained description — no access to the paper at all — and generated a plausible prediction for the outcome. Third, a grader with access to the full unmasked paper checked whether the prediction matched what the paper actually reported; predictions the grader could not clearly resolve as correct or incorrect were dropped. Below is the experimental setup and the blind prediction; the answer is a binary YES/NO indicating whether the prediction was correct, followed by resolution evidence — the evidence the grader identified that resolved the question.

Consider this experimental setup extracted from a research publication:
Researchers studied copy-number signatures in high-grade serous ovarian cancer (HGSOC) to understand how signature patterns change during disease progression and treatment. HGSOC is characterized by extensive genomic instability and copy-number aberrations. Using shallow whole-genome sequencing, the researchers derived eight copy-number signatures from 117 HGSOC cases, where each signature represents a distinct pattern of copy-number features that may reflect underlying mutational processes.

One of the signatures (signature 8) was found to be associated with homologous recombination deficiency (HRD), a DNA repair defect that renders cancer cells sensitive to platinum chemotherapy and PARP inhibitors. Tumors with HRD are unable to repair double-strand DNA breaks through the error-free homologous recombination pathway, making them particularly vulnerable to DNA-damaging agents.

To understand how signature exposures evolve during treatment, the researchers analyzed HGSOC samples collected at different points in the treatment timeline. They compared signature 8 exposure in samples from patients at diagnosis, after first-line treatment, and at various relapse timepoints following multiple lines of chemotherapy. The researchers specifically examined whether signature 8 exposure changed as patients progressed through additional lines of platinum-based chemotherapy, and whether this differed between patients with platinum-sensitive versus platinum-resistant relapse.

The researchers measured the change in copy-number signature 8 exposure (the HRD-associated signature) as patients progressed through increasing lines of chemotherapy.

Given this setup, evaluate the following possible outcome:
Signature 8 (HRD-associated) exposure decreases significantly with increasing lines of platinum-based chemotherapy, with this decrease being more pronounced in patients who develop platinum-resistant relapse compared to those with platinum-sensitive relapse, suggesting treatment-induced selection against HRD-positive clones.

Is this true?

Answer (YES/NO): NO